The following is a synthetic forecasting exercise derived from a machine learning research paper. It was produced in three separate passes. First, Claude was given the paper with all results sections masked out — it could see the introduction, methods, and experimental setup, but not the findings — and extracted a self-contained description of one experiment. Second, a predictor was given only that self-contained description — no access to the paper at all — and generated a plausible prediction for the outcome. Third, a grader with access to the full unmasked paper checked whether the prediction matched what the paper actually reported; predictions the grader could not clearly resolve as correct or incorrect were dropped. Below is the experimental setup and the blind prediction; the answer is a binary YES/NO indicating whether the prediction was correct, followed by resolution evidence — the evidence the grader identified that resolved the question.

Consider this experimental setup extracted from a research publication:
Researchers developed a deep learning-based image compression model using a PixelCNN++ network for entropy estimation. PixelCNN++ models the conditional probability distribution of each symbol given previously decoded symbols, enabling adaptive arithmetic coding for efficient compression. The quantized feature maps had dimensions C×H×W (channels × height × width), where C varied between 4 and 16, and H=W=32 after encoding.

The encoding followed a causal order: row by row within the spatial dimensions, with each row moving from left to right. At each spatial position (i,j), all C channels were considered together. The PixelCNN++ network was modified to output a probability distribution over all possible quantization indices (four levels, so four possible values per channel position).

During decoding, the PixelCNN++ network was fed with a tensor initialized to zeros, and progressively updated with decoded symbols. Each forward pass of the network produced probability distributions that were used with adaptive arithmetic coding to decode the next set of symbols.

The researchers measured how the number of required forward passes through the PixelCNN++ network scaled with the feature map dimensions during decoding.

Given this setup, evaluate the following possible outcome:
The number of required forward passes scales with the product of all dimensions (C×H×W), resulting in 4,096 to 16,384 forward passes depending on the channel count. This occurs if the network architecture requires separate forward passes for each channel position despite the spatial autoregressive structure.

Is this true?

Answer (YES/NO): NO